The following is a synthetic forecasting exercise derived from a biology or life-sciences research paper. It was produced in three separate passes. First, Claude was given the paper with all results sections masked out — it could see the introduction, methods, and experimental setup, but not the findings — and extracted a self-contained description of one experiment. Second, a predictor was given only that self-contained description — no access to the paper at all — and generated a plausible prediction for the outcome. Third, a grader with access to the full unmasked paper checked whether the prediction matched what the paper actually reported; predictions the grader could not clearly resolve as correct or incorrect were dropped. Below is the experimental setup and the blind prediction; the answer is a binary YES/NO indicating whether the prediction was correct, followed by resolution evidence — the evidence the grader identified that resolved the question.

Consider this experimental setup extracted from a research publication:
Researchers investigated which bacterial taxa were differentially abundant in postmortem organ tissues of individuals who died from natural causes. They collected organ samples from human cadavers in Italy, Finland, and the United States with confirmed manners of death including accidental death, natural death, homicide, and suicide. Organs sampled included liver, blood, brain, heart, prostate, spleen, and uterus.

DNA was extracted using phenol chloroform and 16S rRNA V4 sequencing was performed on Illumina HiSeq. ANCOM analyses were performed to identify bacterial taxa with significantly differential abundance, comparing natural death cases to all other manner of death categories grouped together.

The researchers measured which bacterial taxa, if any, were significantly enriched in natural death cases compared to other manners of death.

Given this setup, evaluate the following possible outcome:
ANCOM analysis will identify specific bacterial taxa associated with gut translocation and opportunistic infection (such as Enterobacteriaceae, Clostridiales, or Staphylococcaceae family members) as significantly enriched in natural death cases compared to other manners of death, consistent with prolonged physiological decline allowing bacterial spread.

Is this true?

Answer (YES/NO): YES